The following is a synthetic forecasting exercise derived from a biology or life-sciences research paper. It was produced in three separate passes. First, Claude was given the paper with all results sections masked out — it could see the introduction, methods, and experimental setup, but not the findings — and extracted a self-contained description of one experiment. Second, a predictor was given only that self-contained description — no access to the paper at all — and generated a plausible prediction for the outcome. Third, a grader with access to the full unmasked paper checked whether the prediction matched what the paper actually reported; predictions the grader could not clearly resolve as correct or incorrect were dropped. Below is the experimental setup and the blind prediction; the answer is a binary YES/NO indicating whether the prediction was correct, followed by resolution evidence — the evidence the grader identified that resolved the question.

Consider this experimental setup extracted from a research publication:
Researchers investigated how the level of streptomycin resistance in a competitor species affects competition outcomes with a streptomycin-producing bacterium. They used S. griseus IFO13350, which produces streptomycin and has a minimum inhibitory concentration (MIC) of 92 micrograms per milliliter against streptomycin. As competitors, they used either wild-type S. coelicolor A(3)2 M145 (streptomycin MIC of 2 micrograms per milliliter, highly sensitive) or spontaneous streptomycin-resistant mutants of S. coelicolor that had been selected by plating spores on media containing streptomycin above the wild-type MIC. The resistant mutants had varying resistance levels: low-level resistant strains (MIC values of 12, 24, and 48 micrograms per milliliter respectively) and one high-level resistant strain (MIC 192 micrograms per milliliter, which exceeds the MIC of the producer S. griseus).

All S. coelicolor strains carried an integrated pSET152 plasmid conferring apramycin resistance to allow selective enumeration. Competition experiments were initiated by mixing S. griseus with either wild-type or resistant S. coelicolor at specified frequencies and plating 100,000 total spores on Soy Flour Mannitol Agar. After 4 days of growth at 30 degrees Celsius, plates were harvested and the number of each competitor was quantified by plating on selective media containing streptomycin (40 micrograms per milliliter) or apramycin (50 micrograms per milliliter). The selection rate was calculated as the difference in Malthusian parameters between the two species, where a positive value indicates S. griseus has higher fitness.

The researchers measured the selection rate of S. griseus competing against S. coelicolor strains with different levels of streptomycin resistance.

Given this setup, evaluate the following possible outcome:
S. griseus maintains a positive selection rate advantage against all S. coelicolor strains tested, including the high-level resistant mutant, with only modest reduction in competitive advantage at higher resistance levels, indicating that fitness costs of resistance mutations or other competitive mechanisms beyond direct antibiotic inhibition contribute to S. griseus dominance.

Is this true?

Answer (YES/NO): NO